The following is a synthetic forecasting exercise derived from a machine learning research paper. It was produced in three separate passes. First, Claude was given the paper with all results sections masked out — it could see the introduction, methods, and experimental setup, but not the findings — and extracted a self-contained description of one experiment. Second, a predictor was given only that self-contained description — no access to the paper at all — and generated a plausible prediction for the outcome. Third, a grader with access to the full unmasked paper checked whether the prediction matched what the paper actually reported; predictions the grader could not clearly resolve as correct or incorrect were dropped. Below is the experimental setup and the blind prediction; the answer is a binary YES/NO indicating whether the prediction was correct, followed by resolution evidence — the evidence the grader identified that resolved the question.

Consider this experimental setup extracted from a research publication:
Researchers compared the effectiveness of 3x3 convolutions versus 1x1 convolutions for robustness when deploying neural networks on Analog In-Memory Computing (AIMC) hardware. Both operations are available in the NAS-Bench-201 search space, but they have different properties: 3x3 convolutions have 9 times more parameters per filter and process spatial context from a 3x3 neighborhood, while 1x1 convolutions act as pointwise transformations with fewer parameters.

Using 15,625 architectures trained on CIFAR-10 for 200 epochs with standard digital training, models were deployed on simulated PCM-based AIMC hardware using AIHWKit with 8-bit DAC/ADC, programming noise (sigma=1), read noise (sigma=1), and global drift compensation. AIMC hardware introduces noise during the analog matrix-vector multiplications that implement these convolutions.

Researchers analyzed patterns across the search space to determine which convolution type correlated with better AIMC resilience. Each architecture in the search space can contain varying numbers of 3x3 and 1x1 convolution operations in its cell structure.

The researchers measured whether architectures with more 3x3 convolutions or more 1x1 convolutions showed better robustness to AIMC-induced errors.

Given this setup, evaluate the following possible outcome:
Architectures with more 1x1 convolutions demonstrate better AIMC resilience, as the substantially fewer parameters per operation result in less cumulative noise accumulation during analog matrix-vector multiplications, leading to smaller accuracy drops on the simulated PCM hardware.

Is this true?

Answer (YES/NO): NO